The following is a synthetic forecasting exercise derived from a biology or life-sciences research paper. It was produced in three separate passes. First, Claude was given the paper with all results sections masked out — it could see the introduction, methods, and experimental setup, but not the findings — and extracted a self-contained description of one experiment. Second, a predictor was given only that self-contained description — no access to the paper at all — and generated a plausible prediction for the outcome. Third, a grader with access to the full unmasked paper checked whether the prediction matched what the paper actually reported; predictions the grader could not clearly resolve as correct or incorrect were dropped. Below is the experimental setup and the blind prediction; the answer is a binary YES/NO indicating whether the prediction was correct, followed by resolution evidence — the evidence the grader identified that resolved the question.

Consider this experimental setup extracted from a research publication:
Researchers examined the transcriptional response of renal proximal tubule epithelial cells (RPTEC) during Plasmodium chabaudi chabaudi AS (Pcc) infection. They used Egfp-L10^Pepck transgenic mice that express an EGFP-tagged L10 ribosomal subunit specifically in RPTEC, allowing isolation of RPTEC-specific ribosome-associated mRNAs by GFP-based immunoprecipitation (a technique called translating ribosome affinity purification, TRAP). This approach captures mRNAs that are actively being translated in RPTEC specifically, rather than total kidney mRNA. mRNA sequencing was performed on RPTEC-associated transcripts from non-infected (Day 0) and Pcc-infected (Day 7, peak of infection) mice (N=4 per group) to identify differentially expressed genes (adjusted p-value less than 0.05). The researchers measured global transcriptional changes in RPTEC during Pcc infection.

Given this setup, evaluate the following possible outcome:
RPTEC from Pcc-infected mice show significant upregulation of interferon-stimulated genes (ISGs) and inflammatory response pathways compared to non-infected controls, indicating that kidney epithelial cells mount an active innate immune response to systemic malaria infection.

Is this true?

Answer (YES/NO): YES